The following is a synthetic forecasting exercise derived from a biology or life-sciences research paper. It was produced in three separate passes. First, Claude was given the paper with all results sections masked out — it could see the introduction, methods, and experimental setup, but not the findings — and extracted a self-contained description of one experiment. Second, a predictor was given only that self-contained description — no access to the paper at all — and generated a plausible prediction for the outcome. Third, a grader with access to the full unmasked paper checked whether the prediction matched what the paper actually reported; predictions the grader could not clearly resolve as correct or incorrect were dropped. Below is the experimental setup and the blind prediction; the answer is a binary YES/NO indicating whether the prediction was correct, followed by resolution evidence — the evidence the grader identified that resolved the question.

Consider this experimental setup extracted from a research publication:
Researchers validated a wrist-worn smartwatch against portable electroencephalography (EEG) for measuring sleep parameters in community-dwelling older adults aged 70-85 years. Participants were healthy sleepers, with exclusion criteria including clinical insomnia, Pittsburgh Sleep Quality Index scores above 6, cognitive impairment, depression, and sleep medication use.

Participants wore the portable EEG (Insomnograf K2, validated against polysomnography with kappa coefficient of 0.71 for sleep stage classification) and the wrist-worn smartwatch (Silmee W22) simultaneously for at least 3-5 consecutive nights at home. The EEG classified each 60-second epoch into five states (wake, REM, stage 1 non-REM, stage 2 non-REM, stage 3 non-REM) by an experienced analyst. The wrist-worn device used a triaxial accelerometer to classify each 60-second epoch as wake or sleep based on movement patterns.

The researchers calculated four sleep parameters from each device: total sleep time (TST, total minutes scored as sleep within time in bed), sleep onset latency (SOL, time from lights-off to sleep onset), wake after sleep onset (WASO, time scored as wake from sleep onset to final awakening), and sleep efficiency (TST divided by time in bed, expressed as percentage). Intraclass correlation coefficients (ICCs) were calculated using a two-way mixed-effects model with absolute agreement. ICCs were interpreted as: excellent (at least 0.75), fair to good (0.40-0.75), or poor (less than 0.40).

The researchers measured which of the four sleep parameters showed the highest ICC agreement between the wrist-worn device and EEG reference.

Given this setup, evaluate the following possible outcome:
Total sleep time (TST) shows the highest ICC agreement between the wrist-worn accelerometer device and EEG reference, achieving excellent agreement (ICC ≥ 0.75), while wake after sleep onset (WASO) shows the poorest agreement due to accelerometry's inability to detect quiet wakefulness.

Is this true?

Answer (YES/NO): NO